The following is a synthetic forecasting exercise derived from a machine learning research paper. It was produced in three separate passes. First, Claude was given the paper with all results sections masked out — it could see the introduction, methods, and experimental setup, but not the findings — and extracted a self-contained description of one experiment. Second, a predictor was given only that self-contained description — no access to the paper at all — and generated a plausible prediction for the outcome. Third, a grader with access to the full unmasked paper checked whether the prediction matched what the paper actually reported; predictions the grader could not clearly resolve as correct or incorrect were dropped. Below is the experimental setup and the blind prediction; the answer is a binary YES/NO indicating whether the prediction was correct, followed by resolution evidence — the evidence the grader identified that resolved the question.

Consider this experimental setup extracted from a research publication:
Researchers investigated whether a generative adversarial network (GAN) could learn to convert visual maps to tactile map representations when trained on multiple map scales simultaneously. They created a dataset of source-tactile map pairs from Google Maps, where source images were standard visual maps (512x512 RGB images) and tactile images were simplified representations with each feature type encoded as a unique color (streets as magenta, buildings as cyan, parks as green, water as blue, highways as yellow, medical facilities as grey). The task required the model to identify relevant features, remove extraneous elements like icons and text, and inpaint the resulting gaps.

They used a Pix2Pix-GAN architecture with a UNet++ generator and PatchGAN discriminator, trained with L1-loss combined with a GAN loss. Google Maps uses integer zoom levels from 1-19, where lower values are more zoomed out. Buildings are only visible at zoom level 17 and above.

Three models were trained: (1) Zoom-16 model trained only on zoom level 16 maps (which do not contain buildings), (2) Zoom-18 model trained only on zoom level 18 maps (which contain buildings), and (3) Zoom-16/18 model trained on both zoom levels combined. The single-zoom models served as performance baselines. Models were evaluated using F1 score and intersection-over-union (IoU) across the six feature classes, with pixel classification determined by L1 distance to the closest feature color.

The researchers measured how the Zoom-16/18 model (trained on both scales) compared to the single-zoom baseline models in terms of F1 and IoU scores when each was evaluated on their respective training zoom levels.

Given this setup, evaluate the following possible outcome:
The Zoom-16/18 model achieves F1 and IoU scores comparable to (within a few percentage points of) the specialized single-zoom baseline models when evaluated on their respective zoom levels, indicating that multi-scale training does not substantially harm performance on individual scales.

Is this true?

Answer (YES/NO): YES